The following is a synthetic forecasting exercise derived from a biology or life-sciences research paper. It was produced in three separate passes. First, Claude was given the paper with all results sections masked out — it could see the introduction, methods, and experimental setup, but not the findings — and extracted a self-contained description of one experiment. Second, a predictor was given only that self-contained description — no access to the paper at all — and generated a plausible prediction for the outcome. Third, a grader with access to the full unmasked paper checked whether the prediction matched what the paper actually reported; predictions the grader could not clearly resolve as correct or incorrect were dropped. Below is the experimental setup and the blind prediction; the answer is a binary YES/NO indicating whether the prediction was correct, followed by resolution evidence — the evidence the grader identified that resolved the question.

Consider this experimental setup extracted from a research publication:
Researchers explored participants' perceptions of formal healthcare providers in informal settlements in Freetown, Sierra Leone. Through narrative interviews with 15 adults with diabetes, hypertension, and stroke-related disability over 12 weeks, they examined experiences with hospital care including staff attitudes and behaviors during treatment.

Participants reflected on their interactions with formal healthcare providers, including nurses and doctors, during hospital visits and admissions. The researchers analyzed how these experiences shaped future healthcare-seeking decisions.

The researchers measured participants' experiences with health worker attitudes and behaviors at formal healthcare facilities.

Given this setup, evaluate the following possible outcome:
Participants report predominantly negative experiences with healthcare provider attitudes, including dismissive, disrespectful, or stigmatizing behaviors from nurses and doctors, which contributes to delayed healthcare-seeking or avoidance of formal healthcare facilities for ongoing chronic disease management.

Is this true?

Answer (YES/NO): NO